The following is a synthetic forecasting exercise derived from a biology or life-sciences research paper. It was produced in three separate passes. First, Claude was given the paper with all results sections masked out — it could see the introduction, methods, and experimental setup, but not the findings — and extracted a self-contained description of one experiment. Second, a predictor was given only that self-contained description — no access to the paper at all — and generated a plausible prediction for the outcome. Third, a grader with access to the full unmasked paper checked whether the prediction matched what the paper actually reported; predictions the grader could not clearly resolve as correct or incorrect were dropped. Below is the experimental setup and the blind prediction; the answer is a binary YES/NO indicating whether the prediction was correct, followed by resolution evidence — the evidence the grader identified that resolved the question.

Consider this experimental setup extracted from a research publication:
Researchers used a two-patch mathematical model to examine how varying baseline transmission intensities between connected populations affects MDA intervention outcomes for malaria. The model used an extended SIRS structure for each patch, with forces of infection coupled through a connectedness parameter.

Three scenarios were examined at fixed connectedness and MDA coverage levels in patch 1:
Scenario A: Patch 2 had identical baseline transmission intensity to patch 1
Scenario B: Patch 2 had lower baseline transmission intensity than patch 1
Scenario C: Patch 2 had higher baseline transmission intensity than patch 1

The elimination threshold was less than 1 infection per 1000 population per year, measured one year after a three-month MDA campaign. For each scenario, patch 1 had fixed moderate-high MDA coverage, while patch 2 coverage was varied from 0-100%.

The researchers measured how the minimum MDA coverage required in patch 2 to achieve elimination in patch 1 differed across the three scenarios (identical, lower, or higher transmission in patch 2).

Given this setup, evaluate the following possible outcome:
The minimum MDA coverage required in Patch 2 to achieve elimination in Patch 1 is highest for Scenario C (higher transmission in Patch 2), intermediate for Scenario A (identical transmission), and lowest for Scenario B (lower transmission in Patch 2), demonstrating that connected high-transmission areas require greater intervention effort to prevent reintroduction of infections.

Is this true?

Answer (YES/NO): YES